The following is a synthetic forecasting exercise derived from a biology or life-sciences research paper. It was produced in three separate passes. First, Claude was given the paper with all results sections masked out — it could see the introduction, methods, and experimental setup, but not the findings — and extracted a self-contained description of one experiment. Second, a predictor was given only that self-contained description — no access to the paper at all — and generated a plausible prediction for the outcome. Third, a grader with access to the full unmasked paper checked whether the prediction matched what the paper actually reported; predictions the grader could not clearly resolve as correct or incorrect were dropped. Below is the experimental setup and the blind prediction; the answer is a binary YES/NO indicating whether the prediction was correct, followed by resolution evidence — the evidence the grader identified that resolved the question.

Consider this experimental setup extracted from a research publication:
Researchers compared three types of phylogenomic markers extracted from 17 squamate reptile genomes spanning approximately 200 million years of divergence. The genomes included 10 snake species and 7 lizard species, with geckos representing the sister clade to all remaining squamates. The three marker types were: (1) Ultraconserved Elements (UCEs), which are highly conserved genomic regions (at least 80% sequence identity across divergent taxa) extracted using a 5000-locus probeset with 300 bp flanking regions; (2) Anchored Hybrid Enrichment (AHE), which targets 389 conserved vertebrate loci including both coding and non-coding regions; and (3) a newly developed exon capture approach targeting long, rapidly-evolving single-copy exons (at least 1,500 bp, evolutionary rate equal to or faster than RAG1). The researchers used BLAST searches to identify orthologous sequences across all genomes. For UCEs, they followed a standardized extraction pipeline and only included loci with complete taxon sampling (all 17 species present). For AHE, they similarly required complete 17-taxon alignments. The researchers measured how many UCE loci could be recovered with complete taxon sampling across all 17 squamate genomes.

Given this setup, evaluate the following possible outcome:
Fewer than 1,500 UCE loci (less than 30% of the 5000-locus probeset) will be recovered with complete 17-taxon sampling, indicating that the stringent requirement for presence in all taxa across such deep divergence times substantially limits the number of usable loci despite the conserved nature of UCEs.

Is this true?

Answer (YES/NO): NO